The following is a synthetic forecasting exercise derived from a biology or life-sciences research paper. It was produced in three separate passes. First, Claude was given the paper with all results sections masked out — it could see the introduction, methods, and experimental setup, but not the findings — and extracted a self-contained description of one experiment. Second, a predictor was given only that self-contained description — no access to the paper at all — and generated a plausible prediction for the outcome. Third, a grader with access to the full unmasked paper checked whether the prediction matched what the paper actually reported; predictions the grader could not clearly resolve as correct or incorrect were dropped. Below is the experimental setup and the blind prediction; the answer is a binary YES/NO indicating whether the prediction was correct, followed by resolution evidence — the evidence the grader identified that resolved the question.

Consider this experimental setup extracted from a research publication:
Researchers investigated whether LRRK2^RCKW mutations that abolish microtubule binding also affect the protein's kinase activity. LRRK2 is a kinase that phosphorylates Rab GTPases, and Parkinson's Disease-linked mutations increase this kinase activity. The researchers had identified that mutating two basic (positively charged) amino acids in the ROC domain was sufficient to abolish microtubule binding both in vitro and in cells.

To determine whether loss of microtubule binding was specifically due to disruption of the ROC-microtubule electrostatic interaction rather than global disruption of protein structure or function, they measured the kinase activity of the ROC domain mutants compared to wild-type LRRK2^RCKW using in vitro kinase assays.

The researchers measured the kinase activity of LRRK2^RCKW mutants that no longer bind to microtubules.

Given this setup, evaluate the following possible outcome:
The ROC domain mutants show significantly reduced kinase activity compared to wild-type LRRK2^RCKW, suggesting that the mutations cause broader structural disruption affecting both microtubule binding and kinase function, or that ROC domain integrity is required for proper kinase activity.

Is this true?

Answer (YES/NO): NO